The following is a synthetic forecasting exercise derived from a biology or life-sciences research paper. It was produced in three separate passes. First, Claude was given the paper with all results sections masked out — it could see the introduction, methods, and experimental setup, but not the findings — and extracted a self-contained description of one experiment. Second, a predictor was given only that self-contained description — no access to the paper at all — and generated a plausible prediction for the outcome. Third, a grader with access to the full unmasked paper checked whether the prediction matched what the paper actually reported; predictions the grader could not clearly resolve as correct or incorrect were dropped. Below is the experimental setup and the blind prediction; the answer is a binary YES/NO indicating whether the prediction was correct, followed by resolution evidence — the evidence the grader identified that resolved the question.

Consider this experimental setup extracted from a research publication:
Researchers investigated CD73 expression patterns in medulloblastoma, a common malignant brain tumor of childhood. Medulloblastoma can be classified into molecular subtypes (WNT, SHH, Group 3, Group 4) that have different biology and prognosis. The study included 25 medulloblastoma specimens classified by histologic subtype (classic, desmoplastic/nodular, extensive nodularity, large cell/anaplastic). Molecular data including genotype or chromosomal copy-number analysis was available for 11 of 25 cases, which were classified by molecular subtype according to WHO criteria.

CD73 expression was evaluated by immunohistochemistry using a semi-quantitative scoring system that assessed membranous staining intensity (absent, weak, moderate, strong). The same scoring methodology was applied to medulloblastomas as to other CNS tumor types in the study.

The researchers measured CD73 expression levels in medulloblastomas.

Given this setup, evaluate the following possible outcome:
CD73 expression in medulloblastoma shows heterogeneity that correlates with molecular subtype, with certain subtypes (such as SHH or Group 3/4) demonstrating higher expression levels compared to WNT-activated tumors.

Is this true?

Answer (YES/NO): NO